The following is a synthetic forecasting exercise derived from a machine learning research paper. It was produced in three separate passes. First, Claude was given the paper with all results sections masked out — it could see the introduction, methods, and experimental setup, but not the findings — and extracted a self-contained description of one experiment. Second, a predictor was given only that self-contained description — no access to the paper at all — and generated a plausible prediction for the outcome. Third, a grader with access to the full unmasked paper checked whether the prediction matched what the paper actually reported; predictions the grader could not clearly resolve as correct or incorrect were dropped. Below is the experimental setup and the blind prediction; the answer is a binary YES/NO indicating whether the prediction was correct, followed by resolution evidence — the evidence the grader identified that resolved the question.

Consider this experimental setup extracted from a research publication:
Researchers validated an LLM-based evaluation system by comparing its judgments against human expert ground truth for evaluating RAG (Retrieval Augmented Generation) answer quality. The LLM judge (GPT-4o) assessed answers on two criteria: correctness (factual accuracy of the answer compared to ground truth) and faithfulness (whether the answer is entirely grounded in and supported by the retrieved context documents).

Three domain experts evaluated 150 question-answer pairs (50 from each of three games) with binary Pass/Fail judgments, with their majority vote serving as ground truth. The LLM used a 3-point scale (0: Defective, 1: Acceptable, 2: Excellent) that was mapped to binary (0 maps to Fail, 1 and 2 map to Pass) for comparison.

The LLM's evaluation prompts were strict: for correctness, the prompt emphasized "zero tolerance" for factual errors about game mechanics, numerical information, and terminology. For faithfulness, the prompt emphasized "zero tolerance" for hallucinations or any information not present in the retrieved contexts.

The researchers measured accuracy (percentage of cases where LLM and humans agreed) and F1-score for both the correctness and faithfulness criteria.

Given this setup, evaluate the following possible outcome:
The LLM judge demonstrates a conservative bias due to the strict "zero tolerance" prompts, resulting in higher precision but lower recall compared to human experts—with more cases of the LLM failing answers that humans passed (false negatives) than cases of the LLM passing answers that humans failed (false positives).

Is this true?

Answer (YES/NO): YES